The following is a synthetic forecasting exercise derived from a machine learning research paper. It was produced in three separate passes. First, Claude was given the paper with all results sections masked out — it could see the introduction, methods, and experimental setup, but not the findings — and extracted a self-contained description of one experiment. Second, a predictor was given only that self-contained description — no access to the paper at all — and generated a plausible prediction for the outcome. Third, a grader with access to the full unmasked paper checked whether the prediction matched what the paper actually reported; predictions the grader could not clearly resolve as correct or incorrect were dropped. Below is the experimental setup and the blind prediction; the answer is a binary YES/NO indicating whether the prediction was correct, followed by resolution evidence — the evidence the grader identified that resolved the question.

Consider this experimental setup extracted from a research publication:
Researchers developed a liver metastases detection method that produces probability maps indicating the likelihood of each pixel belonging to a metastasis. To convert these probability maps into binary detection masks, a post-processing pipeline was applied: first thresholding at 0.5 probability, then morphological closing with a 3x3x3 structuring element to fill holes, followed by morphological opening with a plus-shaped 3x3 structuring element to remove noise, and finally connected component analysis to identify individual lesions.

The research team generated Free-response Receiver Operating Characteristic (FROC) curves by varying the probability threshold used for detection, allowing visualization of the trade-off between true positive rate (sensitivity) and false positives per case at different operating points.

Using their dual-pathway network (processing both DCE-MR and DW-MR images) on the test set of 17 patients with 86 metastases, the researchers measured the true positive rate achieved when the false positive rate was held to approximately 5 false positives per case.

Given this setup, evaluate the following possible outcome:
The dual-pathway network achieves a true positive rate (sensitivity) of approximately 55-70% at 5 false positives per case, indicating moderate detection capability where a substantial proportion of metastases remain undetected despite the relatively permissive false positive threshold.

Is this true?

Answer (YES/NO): NO